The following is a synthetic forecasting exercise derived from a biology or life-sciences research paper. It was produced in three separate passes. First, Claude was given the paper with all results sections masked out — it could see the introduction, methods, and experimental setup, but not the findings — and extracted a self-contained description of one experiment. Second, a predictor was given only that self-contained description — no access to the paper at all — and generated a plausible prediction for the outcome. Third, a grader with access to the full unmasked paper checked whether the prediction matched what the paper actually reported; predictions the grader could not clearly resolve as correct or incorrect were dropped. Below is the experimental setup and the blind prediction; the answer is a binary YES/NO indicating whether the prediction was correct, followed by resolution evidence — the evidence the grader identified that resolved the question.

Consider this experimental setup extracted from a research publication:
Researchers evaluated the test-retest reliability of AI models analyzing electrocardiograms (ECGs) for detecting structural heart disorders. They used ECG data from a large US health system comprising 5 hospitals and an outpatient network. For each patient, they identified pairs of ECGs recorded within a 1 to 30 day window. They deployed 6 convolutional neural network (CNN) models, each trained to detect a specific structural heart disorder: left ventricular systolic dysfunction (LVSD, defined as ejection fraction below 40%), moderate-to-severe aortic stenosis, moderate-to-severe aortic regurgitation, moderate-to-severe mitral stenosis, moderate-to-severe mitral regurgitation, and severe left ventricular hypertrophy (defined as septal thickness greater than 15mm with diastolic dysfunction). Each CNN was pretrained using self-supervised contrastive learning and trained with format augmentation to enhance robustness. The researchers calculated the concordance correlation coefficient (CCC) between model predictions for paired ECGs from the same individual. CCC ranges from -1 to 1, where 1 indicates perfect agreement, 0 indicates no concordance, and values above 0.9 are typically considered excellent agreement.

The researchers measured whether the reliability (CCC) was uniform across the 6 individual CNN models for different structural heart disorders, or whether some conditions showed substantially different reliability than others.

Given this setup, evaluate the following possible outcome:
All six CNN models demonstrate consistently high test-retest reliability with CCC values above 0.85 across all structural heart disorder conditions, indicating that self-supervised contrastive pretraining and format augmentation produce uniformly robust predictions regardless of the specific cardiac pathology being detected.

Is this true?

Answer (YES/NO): NO